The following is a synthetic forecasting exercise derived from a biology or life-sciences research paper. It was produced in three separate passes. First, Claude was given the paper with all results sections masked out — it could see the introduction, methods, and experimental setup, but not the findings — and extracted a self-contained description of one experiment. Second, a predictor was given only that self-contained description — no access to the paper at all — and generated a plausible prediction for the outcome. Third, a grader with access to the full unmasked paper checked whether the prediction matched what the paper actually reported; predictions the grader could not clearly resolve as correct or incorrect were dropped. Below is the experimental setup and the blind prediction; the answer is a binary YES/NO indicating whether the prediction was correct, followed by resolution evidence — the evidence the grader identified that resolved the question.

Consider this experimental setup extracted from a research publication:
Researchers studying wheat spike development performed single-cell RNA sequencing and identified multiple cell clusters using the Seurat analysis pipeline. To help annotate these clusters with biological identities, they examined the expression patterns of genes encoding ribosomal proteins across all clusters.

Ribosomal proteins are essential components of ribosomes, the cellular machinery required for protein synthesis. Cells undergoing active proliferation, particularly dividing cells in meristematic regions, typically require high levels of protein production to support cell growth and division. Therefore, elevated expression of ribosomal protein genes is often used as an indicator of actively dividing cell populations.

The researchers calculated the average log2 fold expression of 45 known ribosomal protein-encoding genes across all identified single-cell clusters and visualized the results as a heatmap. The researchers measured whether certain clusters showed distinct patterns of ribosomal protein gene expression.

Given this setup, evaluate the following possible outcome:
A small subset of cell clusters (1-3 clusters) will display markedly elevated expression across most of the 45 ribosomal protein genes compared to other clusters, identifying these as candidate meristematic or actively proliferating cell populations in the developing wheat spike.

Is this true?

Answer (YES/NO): YES